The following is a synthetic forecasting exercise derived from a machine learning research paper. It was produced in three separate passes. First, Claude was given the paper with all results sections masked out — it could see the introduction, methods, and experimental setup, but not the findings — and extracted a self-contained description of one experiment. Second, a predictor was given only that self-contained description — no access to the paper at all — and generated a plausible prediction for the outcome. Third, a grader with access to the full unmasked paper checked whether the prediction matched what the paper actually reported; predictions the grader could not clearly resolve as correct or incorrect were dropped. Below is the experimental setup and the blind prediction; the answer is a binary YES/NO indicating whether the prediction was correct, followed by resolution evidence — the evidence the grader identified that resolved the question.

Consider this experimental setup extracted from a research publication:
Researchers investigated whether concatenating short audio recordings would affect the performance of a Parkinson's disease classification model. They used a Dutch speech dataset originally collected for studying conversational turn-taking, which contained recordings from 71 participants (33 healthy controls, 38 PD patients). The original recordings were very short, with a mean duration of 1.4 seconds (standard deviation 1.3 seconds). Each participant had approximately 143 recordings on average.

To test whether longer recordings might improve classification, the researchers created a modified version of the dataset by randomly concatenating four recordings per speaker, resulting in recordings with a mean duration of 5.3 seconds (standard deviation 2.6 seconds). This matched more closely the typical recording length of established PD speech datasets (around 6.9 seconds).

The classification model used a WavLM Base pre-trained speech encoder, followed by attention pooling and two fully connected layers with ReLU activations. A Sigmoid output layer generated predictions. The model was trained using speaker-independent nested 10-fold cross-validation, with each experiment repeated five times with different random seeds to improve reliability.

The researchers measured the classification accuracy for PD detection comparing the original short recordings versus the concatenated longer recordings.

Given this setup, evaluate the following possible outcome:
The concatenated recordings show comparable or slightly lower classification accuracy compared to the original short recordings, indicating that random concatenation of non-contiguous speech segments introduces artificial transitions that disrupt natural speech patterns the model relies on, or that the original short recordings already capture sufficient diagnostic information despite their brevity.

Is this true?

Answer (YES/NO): NO